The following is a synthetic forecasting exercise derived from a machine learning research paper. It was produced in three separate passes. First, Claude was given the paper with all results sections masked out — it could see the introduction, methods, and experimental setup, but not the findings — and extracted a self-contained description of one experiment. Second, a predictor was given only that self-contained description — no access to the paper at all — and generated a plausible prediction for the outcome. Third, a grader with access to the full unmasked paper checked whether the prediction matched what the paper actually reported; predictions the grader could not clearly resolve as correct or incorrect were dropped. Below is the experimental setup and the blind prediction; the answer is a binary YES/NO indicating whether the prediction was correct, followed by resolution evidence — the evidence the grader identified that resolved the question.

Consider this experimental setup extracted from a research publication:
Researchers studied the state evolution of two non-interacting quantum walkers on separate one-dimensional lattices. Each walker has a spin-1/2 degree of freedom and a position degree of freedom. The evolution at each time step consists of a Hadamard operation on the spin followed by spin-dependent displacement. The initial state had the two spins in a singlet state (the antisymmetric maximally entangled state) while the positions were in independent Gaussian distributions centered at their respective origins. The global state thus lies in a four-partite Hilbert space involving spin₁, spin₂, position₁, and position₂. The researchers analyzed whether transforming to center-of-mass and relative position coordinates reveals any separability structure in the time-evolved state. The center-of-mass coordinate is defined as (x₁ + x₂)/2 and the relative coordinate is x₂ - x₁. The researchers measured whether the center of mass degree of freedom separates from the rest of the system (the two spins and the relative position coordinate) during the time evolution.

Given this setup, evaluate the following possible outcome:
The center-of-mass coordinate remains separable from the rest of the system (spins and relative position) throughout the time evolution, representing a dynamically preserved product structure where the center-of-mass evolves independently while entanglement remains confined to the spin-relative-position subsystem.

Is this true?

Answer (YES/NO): YES